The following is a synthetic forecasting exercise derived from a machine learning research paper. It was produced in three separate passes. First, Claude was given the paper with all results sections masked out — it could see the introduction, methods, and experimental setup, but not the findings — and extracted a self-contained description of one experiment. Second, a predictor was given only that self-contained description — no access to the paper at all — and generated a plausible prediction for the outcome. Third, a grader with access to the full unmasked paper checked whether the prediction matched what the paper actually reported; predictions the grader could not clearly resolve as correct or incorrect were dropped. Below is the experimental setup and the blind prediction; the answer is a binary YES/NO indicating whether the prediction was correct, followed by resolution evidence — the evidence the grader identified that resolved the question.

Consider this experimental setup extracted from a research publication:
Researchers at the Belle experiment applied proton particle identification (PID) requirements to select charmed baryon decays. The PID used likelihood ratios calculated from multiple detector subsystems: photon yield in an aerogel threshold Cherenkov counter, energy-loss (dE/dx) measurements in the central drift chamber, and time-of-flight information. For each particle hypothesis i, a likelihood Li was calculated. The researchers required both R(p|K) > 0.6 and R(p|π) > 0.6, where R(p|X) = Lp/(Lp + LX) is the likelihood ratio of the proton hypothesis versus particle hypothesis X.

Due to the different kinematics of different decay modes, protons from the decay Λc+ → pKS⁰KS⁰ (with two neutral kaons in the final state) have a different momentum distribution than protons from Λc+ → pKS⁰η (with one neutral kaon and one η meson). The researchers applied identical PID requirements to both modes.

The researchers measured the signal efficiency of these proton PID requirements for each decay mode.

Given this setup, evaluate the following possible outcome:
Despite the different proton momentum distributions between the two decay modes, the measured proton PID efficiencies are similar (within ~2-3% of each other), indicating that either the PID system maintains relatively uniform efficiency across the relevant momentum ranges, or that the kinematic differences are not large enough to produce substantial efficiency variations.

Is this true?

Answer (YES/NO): YES